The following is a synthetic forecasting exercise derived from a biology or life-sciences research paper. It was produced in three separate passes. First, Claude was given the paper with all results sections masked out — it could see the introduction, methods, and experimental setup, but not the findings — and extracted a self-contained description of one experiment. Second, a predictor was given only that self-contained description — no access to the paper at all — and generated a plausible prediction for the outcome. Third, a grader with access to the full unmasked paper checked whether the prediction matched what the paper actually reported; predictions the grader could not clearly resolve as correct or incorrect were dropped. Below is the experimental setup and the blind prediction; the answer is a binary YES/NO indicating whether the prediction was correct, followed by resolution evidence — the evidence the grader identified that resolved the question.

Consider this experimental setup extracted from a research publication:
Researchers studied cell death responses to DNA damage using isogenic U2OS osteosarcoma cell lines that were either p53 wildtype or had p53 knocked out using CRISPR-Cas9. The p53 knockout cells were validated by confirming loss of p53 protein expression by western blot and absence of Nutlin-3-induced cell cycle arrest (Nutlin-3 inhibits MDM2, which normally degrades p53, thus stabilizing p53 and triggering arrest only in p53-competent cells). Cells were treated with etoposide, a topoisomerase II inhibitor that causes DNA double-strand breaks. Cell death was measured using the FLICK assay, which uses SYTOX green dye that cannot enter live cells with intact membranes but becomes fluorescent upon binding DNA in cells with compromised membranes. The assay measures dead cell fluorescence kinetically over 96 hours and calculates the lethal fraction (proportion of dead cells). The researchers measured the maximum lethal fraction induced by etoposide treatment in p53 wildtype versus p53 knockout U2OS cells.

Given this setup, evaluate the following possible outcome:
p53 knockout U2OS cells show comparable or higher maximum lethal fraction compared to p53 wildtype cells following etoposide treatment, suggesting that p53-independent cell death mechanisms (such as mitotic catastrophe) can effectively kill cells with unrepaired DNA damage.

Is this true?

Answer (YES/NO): YES